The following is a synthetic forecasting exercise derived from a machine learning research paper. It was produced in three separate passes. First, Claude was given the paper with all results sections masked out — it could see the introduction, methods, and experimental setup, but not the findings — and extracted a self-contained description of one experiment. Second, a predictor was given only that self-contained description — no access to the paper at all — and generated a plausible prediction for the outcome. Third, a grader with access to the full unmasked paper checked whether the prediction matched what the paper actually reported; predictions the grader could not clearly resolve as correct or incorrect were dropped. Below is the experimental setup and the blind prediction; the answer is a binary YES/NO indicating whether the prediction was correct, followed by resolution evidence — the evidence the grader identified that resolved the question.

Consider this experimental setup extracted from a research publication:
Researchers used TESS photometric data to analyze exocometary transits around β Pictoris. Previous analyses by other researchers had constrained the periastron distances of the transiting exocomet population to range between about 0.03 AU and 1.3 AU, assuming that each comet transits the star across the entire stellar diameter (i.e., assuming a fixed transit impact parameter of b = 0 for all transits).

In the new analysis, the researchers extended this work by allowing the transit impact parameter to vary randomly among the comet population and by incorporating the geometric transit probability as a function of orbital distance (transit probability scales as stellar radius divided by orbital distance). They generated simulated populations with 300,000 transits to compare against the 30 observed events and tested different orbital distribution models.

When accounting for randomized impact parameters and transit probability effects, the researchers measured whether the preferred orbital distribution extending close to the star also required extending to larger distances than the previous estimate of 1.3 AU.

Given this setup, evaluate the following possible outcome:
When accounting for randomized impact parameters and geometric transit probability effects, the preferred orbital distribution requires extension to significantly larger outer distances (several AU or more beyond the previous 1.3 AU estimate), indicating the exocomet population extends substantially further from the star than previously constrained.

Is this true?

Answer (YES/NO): NO